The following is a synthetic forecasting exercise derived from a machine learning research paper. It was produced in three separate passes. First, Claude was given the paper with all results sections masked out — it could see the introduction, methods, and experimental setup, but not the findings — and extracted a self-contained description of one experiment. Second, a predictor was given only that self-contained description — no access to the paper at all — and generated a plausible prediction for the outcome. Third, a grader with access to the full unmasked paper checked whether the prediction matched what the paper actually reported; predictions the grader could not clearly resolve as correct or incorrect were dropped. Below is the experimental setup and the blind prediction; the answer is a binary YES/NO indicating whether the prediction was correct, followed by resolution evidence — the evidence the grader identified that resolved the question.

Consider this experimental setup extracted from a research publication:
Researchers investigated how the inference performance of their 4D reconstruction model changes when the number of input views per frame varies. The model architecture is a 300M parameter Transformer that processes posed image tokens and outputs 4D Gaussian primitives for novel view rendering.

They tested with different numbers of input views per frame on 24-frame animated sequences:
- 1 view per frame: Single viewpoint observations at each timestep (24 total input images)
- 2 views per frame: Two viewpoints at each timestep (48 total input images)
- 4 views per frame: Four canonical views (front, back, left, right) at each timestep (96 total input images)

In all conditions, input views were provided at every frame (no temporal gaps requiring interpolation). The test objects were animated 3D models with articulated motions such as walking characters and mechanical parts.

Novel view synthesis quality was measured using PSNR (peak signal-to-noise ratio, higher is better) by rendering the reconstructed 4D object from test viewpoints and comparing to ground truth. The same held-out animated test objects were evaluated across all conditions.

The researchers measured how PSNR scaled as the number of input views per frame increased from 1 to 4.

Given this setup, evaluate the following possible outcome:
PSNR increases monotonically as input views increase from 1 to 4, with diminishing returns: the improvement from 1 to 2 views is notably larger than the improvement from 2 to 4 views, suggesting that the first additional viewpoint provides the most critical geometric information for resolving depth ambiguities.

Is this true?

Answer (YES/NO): NO